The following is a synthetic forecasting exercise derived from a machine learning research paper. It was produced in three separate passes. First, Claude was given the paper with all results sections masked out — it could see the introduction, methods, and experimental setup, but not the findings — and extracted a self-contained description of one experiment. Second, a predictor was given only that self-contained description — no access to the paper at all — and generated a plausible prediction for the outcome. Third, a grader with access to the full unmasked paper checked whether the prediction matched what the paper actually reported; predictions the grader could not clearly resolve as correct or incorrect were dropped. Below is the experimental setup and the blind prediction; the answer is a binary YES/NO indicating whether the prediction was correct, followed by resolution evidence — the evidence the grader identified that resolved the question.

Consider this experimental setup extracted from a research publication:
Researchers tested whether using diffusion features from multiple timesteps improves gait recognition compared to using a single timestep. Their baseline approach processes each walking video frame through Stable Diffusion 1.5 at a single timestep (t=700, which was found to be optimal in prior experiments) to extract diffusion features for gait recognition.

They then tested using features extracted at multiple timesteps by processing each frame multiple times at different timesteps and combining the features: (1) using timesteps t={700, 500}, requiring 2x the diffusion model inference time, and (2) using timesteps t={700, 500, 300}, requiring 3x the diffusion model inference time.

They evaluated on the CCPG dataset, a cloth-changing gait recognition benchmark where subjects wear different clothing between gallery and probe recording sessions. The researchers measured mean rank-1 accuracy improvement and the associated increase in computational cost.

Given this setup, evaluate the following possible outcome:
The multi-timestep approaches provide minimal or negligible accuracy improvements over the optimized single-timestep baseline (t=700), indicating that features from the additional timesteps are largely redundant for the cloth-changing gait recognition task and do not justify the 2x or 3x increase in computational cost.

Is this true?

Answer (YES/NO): NO